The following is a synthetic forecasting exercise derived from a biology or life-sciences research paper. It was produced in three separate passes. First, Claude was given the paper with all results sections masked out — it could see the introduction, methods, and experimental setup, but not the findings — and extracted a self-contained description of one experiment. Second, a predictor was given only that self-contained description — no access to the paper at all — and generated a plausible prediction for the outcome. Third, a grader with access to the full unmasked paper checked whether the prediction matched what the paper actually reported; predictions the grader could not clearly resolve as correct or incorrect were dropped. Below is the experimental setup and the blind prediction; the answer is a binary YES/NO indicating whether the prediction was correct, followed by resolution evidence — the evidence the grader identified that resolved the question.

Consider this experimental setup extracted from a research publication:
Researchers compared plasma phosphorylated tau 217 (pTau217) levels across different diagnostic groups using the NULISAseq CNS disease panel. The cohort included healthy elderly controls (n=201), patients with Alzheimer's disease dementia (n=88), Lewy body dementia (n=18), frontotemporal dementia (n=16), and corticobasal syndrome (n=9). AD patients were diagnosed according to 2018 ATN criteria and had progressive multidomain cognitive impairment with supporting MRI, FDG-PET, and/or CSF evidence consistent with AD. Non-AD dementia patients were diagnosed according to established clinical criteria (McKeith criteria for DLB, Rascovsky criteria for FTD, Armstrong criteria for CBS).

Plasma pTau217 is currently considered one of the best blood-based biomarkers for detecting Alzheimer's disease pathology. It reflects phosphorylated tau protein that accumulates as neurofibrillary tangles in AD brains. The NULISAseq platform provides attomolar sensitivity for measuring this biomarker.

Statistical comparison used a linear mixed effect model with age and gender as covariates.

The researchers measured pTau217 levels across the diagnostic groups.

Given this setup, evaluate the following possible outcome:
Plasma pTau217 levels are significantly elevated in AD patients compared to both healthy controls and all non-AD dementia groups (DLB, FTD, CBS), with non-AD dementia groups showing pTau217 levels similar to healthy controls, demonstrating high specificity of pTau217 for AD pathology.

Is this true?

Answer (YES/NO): NO